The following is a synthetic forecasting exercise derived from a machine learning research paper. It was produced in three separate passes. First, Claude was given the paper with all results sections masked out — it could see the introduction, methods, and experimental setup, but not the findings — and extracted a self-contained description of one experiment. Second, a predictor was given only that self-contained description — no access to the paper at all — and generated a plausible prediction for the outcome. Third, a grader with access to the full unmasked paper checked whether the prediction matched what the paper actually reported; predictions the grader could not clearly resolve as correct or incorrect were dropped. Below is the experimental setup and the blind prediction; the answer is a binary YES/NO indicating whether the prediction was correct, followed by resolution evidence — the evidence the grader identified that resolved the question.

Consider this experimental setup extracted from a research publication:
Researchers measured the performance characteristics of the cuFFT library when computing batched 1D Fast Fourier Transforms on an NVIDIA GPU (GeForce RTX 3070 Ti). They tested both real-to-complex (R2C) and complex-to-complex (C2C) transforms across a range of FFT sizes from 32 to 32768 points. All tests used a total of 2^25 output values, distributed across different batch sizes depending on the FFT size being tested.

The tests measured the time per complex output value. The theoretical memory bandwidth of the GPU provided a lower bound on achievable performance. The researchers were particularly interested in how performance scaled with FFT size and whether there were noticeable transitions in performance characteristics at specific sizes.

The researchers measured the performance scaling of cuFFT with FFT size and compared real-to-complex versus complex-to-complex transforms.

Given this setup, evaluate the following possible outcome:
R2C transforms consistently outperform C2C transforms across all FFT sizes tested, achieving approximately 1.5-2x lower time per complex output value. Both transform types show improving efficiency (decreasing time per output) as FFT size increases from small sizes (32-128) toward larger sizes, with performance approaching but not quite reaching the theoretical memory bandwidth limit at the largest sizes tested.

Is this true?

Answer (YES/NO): NO